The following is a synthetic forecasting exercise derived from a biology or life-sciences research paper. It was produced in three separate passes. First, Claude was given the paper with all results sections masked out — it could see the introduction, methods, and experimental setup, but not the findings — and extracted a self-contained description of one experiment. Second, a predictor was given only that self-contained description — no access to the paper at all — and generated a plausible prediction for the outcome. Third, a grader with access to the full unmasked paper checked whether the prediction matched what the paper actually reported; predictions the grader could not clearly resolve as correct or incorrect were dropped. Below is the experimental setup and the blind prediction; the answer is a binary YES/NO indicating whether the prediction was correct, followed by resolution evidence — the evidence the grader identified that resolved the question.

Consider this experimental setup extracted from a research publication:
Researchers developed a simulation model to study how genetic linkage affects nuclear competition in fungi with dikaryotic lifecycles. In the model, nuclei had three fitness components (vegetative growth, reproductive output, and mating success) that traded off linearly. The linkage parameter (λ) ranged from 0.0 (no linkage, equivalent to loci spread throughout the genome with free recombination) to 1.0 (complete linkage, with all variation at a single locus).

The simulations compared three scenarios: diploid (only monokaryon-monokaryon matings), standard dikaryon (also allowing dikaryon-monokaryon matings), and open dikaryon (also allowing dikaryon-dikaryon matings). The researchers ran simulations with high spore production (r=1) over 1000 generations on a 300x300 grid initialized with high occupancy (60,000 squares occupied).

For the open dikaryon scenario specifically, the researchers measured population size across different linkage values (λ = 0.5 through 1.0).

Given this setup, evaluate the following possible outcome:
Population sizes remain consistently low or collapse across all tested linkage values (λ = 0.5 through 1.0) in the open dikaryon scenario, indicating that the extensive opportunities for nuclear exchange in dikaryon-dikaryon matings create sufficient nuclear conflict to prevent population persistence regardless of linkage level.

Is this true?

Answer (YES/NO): YES